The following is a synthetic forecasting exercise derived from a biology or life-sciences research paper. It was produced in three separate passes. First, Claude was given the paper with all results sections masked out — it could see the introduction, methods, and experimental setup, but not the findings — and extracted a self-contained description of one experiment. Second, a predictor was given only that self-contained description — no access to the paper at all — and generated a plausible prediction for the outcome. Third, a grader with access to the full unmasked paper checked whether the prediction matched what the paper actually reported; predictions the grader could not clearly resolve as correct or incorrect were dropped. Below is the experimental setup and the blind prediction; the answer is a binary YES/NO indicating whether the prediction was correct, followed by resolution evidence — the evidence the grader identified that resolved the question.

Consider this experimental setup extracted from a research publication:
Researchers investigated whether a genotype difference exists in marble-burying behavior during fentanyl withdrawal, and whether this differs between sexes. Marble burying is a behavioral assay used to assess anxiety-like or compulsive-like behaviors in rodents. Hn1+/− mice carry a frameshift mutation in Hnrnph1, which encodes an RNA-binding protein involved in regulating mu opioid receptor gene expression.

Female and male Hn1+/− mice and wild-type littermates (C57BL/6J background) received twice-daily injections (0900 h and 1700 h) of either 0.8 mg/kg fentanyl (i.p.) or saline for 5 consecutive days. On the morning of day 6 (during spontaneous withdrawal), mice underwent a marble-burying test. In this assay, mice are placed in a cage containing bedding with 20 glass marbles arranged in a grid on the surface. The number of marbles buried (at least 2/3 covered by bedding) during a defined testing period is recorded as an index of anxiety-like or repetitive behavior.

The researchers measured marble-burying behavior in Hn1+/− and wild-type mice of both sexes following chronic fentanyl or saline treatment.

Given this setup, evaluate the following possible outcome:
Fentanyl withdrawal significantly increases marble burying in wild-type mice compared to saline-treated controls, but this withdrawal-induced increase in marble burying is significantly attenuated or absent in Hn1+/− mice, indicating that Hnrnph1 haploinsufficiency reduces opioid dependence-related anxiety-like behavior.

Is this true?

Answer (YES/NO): NO